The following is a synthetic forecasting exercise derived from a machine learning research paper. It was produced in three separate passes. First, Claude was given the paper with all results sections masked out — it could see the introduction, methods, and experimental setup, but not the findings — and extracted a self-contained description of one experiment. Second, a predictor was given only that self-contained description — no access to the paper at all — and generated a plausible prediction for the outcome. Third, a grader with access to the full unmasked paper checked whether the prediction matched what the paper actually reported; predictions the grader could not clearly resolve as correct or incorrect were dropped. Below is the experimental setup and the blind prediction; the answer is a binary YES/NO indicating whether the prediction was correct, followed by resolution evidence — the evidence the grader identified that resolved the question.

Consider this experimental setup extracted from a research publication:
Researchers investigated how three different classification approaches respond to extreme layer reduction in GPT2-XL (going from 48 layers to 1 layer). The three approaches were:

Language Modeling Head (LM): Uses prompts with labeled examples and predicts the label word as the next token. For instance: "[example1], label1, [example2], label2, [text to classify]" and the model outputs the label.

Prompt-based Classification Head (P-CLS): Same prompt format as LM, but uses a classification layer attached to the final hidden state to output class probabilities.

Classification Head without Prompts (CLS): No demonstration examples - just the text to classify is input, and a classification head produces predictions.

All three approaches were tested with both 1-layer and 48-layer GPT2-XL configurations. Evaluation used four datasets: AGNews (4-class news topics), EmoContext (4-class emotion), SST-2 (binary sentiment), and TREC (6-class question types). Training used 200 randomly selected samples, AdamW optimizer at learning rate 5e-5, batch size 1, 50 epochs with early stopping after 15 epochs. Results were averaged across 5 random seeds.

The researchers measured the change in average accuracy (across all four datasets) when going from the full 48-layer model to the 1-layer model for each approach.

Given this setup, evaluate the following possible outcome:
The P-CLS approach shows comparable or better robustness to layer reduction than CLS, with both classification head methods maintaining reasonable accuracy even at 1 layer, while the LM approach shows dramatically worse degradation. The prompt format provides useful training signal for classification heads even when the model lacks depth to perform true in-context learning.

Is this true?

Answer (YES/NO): NO